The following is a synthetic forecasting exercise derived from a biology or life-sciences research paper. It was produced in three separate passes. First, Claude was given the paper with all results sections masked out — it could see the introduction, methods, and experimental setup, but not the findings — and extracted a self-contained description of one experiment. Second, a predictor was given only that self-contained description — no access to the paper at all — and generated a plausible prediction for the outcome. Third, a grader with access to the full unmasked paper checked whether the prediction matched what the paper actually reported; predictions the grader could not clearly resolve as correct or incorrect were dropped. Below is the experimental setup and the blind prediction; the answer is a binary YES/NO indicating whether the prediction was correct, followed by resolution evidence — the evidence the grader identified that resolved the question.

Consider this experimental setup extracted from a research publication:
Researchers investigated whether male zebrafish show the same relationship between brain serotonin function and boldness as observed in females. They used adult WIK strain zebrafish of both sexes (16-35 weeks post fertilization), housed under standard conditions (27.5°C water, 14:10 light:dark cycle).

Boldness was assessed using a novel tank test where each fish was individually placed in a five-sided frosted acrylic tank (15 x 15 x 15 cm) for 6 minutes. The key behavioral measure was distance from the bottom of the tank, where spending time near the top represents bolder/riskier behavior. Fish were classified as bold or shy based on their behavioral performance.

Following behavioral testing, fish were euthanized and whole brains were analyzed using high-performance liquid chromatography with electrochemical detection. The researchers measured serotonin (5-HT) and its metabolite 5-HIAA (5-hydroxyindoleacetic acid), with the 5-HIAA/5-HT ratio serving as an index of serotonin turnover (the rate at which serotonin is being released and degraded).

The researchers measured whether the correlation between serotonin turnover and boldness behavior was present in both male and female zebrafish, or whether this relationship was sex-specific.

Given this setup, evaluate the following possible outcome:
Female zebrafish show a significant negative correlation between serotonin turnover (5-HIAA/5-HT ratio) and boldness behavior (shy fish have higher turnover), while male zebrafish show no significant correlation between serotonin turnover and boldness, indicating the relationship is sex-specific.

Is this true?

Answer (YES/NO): NO